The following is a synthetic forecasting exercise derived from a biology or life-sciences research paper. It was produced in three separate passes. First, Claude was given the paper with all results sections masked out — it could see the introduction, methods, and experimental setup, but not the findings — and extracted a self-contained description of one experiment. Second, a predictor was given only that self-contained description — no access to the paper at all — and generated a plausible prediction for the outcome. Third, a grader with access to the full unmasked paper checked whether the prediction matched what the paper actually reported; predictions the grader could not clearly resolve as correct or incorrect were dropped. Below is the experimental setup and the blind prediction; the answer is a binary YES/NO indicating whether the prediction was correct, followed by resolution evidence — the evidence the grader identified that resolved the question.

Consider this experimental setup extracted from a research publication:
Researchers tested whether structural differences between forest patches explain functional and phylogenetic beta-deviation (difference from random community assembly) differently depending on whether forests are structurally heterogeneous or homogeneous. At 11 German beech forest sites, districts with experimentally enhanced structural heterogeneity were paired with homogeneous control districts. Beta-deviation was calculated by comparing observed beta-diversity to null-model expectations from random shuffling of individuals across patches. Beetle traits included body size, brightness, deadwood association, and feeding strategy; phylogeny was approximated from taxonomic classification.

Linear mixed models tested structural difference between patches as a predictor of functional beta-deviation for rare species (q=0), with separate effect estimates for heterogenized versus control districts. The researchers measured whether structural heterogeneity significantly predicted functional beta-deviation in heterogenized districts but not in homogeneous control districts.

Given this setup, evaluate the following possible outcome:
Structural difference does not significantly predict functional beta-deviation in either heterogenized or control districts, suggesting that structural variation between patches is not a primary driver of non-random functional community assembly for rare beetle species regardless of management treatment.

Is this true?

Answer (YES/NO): NO